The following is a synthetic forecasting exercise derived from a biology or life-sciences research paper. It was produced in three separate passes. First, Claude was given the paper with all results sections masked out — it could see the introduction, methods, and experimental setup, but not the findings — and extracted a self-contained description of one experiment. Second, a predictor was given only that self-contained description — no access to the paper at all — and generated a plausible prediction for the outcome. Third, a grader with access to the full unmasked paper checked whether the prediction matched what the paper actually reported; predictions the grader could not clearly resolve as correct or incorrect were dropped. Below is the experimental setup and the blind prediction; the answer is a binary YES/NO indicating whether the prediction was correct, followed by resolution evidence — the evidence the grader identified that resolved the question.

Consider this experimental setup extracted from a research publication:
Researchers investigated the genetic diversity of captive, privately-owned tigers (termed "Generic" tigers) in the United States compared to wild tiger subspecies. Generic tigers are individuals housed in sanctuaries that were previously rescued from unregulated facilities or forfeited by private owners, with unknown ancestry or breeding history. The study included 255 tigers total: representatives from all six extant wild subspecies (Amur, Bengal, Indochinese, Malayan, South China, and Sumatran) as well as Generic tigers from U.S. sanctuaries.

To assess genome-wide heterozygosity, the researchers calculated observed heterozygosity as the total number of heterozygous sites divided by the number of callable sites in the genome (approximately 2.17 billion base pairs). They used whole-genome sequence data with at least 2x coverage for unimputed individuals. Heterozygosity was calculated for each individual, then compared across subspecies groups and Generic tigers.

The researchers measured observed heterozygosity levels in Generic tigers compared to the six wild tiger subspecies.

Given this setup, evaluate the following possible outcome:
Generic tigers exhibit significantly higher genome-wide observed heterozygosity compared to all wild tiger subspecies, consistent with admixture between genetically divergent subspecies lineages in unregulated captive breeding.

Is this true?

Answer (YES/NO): NO